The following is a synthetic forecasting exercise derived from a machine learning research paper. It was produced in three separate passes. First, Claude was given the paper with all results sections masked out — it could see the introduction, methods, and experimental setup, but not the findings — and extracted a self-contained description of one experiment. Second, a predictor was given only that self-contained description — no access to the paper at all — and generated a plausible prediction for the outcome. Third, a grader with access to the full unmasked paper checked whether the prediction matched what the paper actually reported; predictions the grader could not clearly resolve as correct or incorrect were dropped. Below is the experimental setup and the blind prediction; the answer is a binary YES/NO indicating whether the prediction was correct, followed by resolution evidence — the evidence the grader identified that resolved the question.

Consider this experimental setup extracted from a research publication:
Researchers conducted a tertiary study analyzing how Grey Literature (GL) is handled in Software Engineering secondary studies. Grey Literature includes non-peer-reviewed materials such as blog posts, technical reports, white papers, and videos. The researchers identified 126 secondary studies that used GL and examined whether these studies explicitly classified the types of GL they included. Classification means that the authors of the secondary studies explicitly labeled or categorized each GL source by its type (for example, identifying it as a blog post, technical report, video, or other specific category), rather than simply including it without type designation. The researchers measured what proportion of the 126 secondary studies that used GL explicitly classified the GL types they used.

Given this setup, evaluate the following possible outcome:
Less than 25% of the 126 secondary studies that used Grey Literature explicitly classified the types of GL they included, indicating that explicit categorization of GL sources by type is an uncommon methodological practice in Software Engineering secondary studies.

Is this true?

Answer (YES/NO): NO